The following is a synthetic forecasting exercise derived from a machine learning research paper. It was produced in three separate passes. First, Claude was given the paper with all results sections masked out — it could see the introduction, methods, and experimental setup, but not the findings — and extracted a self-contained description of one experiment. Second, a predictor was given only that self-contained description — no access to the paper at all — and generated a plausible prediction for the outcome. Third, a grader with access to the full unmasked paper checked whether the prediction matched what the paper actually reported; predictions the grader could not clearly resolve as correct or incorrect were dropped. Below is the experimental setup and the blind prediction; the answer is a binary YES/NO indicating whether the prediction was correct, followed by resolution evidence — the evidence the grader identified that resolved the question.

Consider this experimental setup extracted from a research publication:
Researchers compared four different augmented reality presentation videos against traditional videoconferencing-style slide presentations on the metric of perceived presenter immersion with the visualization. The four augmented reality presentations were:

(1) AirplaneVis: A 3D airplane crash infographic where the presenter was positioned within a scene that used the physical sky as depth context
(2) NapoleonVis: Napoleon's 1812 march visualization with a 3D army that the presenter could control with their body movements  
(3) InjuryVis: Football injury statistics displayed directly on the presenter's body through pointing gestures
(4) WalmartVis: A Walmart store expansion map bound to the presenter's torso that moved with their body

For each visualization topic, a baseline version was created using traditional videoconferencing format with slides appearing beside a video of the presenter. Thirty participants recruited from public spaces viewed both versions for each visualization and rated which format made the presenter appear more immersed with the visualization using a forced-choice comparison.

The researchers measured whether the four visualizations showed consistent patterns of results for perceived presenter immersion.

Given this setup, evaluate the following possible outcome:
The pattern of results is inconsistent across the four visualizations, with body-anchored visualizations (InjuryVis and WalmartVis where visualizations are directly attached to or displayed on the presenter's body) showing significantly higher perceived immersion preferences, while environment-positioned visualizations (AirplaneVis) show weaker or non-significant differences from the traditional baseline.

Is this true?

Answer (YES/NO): NO